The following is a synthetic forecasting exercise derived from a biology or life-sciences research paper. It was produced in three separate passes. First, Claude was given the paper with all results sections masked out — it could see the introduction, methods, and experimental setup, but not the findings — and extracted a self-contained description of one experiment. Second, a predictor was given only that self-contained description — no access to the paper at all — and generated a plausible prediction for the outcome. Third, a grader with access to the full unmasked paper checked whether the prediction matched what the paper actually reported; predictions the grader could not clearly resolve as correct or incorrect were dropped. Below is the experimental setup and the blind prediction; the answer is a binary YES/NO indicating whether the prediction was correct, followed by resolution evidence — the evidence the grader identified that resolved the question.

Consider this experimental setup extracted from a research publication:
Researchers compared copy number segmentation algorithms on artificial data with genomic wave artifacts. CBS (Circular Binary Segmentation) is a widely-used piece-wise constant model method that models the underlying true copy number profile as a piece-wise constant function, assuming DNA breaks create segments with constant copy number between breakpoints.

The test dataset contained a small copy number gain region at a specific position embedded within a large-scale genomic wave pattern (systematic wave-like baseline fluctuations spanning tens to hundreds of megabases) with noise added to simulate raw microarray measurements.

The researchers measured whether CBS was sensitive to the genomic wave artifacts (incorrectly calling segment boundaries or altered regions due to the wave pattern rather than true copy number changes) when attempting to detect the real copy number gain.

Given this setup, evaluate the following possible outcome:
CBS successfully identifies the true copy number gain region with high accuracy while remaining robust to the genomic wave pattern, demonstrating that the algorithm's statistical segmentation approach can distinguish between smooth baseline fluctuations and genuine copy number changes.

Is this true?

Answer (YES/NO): NO